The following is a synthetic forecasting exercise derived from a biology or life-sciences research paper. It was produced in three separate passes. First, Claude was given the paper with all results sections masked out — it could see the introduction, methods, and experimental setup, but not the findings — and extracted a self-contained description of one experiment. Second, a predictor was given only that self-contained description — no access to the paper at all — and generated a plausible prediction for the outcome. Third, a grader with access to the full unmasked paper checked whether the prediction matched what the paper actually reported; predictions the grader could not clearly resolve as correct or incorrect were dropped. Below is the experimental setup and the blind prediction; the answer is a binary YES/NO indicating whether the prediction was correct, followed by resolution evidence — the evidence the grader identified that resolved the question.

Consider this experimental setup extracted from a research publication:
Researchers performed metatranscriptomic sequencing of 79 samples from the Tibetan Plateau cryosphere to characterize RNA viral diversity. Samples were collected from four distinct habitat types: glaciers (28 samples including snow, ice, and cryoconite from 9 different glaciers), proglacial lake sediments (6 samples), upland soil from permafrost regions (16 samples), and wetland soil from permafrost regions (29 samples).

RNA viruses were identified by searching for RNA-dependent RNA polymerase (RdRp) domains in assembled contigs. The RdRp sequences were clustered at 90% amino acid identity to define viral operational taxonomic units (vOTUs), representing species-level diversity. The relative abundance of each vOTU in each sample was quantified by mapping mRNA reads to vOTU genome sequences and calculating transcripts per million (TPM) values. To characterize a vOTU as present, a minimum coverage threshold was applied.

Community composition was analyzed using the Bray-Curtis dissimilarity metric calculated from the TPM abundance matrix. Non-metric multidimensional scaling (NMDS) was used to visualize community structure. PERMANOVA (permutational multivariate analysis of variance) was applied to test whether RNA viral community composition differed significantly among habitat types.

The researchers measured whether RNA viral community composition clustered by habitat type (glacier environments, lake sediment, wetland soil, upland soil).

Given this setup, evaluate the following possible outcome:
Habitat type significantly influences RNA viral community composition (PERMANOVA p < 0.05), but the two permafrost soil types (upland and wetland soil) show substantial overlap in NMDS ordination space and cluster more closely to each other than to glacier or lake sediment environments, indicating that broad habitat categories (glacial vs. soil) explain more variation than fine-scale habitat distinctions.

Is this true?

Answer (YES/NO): NO